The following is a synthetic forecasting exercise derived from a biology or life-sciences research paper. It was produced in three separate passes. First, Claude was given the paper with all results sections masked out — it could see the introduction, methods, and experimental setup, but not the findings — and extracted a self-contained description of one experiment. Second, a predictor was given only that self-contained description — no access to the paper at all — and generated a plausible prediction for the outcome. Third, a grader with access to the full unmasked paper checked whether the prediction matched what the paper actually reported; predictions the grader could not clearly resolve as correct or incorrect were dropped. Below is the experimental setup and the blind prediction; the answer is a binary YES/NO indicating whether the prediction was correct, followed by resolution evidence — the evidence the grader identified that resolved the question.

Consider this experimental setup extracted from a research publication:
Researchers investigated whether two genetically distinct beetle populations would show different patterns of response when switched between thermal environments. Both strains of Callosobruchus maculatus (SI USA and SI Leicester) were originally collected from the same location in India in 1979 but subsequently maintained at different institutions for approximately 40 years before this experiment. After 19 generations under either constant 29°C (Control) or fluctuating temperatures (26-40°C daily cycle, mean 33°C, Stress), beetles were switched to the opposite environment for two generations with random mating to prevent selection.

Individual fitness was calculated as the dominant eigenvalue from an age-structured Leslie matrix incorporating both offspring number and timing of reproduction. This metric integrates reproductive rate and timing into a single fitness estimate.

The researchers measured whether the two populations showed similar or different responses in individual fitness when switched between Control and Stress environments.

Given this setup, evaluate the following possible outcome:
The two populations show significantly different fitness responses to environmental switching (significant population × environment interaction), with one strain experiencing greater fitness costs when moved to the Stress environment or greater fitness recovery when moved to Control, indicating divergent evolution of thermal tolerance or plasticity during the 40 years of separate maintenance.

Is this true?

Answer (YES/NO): NO